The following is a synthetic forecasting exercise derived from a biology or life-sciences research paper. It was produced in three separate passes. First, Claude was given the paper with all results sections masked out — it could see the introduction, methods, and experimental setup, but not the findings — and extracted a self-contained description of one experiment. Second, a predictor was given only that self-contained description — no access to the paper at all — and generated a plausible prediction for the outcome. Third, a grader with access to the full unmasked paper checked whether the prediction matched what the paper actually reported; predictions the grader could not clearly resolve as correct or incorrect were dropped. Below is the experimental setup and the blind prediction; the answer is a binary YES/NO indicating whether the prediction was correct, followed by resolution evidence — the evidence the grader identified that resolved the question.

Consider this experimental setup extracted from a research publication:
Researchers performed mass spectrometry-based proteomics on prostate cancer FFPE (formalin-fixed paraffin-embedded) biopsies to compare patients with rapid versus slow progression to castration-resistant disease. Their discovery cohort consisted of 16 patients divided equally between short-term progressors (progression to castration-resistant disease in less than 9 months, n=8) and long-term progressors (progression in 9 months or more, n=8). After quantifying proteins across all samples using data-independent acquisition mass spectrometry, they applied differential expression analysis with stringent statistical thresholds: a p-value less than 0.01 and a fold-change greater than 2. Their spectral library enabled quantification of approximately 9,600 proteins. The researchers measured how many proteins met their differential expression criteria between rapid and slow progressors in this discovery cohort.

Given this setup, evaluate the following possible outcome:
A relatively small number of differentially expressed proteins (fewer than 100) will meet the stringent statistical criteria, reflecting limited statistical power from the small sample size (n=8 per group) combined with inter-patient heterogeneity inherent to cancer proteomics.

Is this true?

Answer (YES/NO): NO